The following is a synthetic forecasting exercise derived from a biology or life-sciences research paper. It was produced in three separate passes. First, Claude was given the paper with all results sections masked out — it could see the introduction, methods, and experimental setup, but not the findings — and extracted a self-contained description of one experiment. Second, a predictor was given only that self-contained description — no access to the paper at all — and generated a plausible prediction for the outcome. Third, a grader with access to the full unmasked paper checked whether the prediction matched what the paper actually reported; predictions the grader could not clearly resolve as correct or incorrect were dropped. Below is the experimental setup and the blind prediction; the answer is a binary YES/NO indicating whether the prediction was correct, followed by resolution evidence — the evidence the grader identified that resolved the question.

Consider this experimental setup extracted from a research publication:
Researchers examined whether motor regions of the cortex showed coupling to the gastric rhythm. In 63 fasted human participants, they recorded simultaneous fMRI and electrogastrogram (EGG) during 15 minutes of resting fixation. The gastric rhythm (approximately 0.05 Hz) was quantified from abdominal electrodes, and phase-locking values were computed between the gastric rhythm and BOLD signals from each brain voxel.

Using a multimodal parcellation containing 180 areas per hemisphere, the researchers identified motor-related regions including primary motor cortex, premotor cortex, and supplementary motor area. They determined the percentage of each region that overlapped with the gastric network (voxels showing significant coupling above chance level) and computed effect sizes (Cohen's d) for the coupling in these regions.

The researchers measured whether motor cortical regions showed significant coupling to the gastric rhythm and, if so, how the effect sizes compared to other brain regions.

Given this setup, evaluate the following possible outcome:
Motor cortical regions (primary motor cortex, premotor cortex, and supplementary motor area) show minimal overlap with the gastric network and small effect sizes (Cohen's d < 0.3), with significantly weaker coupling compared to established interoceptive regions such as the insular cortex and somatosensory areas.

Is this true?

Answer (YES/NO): NO